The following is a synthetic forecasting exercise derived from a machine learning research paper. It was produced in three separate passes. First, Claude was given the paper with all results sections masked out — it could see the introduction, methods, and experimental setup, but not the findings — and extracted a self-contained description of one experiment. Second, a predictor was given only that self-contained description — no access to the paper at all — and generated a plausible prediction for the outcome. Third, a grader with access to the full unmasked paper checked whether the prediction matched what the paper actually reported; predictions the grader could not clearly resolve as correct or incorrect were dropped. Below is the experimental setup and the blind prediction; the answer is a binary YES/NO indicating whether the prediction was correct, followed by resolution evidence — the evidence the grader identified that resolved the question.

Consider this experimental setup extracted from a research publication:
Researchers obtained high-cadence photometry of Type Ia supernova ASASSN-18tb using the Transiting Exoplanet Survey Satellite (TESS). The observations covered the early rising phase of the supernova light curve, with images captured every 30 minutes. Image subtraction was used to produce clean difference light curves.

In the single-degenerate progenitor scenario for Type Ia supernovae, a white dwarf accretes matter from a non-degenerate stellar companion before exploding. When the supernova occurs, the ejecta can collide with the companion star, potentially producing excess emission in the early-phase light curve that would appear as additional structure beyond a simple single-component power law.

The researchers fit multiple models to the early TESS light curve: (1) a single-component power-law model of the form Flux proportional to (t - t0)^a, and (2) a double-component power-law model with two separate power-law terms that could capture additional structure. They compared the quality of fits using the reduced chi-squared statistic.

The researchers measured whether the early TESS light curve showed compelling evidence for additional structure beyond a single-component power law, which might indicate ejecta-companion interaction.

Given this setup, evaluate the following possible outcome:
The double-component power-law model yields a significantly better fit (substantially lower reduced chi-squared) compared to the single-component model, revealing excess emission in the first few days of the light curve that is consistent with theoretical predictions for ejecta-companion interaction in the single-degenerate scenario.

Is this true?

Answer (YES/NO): NO